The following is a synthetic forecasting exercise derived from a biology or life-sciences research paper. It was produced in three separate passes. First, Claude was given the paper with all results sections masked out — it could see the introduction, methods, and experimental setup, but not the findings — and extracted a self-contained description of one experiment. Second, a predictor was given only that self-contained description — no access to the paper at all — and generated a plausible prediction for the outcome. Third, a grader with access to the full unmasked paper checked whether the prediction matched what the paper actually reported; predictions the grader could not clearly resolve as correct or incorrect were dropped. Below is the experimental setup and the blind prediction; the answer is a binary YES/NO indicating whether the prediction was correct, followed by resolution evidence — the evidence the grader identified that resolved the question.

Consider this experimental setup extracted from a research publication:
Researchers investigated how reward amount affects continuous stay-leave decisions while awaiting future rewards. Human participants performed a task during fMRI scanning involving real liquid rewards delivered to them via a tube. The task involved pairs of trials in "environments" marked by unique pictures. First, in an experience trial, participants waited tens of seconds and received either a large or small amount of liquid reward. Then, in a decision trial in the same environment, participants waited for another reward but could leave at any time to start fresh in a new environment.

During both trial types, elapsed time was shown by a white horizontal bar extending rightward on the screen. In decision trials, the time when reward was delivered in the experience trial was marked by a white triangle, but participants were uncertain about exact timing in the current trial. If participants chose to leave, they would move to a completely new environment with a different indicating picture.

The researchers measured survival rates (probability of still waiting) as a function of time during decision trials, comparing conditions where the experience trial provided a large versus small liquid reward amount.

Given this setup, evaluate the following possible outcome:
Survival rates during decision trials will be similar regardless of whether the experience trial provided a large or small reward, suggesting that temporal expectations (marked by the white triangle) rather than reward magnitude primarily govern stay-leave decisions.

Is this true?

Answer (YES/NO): NO